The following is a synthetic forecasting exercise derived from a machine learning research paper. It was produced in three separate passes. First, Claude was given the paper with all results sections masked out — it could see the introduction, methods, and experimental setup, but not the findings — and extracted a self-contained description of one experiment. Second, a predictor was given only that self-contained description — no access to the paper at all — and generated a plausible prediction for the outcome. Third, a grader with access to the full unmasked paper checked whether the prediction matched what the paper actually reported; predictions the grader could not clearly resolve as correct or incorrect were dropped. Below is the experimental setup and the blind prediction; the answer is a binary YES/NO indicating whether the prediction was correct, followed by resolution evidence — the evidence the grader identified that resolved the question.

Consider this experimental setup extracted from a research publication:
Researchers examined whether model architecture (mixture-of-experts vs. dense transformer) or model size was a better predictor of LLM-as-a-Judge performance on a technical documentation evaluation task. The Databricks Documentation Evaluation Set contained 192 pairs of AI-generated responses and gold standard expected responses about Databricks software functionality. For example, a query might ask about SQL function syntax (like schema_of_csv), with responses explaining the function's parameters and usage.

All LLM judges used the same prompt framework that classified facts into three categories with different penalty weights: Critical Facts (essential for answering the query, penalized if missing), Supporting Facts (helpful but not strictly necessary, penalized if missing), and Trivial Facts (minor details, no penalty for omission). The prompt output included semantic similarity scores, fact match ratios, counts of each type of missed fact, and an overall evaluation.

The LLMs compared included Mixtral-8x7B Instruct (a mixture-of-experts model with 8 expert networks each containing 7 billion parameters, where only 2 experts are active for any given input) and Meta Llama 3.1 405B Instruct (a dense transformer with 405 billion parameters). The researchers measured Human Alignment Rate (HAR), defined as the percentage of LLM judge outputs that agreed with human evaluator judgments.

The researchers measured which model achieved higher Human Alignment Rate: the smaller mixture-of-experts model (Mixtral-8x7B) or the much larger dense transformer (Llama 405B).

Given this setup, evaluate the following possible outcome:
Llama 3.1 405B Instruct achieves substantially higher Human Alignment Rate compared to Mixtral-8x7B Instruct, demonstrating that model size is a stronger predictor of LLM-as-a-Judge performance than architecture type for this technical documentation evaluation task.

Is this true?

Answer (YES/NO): NO